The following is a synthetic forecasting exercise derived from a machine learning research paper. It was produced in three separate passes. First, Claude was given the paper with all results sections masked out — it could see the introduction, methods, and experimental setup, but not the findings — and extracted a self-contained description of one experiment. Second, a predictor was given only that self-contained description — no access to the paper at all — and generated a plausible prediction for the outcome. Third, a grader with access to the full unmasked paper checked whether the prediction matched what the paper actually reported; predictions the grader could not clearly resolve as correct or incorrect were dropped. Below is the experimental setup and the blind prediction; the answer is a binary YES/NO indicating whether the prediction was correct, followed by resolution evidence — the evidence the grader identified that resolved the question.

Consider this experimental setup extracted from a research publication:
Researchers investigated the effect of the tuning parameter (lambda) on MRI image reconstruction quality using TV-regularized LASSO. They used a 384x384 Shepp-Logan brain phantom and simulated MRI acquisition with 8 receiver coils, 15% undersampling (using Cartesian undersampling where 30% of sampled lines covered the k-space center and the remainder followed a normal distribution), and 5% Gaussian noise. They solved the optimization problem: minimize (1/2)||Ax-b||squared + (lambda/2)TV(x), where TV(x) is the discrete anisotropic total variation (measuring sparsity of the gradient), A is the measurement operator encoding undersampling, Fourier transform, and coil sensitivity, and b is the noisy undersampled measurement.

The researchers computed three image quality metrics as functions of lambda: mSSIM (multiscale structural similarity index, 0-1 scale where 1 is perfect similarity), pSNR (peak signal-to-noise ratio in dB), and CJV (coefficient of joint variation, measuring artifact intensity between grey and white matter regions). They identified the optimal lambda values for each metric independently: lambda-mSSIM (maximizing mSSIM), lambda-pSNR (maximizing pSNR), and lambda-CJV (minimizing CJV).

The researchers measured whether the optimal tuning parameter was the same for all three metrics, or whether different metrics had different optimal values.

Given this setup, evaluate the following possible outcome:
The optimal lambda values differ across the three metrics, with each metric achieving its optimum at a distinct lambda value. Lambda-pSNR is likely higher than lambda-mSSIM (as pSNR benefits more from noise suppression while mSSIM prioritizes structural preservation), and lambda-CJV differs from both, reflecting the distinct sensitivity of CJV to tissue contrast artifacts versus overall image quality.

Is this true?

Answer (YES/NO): NO